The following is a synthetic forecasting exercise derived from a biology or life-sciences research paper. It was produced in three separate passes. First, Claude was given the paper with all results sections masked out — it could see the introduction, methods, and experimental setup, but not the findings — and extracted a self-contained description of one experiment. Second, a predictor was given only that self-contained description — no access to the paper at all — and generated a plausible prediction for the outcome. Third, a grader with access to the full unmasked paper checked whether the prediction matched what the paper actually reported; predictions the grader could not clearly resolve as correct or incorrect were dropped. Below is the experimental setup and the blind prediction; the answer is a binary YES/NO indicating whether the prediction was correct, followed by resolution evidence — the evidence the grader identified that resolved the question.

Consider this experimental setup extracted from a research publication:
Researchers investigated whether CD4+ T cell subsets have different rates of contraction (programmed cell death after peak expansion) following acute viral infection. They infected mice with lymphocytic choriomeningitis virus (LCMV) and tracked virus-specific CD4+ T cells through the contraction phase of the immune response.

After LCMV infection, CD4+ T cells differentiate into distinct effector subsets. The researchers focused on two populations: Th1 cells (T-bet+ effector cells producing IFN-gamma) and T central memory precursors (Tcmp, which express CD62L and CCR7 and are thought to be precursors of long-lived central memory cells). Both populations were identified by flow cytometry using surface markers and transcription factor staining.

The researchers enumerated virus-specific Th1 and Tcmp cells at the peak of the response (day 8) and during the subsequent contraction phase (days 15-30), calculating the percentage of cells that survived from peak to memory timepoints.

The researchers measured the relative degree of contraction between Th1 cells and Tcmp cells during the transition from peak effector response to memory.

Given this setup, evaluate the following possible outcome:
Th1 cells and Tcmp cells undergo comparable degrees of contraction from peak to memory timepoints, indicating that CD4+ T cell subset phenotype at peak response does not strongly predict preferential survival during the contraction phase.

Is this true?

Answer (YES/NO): NO